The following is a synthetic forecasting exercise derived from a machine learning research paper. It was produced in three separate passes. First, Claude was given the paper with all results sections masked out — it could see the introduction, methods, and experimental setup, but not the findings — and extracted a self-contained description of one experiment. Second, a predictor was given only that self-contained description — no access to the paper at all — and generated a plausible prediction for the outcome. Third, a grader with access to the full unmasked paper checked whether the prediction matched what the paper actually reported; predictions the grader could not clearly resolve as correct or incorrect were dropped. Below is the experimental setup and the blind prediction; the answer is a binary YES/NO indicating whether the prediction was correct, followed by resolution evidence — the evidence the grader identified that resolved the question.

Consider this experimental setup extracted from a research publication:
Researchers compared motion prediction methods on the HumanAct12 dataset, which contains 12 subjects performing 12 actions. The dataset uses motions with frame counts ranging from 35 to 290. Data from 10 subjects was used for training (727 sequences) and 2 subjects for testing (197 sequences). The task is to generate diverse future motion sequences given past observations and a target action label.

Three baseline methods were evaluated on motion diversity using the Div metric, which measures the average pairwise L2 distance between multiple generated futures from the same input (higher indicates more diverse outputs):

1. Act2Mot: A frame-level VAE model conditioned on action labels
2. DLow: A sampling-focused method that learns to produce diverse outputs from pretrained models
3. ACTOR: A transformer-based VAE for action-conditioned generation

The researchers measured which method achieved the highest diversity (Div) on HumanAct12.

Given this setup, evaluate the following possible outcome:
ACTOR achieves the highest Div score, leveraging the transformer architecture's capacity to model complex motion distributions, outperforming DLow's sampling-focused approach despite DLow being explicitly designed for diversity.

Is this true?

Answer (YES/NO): YES